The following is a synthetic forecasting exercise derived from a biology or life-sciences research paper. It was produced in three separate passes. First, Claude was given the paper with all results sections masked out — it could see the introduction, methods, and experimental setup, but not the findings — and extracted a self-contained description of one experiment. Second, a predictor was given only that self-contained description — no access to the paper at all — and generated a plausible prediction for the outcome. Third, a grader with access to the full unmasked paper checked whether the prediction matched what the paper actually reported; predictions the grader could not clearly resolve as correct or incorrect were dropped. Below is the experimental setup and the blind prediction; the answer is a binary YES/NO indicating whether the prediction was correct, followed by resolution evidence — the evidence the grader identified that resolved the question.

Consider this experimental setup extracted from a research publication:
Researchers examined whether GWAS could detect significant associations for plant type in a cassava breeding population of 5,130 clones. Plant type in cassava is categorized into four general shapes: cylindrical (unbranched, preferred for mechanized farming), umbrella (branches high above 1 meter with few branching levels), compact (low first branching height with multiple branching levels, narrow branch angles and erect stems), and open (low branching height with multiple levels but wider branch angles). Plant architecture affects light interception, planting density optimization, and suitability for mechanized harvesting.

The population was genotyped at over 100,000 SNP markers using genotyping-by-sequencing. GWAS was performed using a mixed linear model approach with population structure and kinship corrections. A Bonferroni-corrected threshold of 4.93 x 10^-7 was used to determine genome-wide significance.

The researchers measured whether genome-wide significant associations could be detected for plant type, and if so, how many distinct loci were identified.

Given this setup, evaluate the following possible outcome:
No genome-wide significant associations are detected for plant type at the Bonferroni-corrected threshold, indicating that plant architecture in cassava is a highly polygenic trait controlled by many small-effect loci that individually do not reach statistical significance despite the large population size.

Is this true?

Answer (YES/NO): NO